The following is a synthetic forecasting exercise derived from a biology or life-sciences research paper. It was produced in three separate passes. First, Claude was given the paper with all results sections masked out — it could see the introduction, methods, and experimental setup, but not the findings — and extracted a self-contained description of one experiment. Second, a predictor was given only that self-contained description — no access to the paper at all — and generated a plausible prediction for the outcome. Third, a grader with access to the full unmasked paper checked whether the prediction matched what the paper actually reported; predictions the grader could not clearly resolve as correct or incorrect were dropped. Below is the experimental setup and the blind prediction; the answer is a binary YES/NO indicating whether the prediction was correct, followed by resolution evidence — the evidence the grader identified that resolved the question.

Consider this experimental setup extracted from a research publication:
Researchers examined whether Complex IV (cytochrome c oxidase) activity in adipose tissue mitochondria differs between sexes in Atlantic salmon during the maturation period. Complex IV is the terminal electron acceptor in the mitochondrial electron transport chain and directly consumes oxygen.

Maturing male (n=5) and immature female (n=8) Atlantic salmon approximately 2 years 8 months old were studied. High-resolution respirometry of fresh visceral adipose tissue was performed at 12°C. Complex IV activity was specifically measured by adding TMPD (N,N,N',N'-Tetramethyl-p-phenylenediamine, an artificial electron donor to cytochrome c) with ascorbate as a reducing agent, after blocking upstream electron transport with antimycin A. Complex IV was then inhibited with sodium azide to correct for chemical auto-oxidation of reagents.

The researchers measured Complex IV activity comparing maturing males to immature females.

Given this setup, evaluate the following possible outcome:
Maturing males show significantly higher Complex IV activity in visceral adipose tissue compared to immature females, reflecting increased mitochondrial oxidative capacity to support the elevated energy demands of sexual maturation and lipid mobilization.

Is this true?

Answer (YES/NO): NO